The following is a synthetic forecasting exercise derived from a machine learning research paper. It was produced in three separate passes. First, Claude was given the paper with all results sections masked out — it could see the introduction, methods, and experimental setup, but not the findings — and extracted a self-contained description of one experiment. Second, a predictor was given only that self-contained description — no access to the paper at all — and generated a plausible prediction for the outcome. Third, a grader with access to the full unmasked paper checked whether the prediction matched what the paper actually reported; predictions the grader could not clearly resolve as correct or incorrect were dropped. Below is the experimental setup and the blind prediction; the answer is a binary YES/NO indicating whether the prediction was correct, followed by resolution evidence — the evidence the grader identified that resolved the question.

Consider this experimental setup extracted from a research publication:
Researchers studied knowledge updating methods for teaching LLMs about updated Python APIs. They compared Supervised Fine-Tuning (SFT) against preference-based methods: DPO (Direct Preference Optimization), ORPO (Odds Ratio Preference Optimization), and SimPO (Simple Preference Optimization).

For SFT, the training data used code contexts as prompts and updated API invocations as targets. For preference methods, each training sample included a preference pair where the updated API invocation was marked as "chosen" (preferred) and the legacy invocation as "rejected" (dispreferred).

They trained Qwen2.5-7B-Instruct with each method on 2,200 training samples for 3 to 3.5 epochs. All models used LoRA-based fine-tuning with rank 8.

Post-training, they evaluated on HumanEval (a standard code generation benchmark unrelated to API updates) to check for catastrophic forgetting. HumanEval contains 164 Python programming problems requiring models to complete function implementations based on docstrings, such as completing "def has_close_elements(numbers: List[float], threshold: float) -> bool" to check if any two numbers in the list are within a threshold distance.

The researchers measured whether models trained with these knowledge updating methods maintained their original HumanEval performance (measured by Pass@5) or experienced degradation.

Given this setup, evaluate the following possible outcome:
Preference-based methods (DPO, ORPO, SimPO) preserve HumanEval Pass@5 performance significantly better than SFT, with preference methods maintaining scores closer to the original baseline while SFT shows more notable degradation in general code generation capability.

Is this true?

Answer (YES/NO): NO